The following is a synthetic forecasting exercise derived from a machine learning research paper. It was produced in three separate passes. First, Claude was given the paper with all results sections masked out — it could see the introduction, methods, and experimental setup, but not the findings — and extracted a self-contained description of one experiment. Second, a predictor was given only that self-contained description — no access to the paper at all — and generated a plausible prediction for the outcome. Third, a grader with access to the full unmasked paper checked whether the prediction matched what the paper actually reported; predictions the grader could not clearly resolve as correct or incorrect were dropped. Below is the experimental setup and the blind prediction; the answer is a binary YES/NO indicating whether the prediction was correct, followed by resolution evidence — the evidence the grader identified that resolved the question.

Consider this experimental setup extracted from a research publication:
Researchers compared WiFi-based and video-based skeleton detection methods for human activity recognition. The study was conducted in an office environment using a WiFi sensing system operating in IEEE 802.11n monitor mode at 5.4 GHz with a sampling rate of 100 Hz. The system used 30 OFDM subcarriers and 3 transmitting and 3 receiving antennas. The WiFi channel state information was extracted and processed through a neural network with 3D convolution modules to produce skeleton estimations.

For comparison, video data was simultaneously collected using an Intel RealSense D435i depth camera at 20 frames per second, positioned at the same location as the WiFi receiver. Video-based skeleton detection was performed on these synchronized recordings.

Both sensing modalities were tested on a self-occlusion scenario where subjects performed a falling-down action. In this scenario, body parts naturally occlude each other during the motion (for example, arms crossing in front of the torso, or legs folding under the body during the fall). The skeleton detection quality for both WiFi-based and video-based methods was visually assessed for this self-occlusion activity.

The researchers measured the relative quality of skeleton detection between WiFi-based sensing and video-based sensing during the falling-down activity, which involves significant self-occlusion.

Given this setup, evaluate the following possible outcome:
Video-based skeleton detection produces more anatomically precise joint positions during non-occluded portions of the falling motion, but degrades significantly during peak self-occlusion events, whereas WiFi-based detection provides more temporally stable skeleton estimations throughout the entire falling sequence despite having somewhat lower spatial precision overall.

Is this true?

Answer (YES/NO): NO